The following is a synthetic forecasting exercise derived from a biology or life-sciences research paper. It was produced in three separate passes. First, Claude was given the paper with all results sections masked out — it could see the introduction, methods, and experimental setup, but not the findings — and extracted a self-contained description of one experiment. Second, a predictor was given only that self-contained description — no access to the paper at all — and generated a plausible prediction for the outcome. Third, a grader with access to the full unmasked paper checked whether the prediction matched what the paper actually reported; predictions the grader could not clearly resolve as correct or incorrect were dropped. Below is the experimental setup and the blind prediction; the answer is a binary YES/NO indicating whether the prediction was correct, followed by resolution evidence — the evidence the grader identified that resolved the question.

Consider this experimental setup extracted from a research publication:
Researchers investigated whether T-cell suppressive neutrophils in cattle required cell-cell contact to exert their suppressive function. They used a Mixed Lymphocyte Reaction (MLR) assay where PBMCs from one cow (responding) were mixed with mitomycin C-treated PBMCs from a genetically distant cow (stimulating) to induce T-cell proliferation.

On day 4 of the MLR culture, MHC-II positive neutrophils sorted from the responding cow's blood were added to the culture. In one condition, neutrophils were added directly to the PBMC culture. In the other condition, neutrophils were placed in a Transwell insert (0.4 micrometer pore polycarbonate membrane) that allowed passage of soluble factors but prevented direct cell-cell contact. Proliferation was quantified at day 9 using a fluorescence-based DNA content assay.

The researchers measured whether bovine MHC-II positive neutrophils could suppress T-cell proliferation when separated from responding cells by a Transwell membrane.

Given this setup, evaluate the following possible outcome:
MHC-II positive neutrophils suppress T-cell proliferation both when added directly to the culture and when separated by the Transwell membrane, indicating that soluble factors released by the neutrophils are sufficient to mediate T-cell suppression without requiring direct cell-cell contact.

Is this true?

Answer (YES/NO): NO